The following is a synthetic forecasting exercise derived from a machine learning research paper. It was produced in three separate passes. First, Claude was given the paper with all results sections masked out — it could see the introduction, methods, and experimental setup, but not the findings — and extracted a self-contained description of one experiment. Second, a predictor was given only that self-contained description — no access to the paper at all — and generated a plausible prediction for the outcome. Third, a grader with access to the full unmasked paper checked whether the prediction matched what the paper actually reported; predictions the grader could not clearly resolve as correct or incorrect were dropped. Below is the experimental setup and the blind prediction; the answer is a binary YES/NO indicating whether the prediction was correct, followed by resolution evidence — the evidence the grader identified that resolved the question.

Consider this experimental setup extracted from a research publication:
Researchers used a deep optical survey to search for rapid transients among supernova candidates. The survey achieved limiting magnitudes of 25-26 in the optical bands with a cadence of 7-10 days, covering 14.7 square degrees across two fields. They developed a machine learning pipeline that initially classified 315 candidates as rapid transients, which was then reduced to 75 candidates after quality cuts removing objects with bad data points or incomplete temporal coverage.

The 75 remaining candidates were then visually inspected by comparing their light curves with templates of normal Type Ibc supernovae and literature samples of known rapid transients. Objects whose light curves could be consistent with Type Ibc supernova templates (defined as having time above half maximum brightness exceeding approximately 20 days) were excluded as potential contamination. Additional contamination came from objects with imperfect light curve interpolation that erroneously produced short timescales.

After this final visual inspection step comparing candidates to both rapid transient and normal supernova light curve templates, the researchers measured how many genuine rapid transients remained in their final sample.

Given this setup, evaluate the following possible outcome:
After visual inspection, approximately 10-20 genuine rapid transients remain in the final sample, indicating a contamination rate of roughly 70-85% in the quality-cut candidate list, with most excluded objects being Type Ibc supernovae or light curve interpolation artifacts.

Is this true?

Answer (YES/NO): YES